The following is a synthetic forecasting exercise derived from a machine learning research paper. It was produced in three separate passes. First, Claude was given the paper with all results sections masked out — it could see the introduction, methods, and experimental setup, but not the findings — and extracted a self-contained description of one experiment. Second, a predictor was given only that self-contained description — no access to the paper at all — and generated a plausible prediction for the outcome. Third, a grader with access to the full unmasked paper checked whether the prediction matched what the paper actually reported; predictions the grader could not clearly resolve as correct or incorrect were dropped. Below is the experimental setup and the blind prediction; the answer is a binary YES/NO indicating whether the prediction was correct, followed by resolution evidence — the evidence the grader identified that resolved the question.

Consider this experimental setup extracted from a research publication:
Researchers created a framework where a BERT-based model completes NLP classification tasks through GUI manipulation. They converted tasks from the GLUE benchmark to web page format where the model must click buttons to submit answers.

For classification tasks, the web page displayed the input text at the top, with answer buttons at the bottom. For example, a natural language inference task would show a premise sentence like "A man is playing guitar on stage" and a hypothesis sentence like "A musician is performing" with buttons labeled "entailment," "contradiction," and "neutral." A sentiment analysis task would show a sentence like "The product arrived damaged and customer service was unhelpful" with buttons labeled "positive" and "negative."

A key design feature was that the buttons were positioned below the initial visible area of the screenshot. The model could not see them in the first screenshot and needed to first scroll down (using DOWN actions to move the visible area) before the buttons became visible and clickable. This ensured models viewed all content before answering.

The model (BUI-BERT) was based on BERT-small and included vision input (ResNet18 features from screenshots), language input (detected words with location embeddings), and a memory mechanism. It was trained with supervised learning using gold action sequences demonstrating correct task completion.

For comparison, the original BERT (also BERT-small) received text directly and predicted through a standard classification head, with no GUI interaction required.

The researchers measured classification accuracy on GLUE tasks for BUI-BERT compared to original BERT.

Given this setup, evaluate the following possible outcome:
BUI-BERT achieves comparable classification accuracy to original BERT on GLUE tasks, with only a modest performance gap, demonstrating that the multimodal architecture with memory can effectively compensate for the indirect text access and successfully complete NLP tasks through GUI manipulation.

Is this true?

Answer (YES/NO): NO